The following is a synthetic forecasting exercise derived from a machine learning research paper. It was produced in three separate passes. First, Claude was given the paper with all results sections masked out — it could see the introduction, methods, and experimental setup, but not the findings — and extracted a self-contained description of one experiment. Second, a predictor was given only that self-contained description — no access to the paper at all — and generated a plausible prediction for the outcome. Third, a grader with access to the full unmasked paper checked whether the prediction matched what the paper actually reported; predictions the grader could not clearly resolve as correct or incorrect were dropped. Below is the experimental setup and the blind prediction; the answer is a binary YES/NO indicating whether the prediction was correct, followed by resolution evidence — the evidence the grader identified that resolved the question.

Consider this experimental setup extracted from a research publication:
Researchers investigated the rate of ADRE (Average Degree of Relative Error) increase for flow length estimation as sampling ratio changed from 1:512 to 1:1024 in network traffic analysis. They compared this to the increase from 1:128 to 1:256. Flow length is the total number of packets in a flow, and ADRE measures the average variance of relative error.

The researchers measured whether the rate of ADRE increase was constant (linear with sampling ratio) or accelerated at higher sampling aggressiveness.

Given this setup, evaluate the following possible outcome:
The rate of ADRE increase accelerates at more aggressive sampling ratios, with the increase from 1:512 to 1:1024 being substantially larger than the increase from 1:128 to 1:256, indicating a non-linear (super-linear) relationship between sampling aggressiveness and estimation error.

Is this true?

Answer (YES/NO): YES